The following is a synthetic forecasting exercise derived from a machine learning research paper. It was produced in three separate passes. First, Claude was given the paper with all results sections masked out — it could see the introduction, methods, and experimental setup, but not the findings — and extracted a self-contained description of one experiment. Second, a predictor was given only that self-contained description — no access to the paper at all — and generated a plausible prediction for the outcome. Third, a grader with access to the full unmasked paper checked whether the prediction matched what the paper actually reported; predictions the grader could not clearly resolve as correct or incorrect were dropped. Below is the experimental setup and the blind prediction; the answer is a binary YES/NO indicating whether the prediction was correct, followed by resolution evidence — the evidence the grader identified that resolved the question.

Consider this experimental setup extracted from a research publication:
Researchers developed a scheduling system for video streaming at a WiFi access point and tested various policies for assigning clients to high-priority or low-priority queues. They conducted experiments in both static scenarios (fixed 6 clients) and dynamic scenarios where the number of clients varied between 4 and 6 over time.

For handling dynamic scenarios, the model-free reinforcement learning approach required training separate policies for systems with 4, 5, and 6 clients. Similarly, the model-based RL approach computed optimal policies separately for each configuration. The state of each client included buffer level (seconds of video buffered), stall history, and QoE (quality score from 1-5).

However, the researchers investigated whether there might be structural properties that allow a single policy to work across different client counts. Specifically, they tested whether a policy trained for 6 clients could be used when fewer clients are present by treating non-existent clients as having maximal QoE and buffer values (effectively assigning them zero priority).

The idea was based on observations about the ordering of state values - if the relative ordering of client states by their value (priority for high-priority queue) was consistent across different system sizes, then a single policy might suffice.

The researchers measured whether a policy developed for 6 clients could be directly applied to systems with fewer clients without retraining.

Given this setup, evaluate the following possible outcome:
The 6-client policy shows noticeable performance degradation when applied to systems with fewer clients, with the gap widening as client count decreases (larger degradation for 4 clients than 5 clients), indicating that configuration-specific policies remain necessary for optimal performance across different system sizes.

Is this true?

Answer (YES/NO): NO